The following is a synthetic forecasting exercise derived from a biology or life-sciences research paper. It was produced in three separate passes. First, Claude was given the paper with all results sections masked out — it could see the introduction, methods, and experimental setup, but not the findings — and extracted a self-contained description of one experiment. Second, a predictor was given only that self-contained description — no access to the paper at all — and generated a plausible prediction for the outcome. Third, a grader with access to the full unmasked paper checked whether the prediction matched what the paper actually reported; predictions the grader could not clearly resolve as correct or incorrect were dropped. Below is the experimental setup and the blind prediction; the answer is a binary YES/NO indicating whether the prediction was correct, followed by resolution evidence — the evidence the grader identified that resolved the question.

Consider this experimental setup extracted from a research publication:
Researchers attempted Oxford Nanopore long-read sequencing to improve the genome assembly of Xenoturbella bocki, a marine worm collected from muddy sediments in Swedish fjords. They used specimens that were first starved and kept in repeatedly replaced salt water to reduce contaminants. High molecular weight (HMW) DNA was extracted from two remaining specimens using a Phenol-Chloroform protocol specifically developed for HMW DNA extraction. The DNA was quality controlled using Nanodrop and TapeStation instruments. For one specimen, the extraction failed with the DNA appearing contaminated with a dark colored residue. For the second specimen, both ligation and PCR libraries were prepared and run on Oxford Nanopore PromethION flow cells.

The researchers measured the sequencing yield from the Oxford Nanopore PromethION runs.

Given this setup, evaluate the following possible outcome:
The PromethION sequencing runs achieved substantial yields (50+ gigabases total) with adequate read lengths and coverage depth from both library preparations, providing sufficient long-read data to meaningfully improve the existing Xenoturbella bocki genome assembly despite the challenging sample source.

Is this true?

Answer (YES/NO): NO